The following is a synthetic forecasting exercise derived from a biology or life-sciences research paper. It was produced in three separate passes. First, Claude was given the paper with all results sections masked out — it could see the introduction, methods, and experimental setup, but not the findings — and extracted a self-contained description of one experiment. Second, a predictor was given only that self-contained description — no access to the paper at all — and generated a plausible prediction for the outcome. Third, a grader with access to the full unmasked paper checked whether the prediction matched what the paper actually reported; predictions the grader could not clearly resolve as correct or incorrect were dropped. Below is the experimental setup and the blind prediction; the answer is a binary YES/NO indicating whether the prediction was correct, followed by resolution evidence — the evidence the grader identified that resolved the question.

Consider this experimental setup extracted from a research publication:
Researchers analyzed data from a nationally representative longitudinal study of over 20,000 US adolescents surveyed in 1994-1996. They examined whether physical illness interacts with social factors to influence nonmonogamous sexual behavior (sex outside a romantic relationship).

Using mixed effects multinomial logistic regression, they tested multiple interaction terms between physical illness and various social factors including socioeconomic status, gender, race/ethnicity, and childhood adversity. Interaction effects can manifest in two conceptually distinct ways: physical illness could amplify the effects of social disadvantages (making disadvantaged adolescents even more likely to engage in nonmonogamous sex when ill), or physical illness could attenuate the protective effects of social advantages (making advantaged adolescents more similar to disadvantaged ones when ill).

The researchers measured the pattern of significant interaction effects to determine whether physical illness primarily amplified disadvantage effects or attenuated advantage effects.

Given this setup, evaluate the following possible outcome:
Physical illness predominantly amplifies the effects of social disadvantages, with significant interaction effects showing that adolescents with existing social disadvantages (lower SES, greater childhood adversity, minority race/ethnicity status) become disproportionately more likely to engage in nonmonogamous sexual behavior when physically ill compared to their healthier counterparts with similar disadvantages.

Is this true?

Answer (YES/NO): NO